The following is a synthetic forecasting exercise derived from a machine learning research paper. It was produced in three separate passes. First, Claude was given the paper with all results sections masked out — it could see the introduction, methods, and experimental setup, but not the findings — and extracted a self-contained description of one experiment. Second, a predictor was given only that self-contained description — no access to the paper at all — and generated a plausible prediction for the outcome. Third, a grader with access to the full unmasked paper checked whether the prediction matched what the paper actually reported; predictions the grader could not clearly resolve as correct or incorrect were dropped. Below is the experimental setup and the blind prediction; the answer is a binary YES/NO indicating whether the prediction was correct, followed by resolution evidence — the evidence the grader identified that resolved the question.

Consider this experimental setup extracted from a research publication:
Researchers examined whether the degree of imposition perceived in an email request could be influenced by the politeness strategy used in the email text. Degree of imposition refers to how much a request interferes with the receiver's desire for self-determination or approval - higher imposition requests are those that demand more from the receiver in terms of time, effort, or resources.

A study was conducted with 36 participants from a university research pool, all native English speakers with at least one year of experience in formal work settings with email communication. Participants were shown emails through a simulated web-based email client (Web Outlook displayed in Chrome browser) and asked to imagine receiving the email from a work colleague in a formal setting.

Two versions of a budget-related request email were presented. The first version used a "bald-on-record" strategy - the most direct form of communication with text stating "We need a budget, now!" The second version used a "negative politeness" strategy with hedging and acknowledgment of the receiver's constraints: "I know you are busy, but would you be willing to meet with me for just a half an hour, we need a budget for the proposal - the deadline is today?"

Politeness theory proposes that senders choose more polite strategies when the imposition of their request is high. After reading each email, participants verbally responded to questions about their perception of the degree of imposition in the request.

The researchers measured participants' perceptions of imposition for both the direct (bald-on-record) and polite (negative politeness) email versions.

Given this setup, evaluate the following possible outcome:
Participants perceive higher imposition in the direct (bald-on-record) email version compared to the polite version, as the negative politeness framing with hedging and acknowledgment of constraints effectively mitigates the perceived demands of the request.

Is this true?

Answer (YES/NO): NO